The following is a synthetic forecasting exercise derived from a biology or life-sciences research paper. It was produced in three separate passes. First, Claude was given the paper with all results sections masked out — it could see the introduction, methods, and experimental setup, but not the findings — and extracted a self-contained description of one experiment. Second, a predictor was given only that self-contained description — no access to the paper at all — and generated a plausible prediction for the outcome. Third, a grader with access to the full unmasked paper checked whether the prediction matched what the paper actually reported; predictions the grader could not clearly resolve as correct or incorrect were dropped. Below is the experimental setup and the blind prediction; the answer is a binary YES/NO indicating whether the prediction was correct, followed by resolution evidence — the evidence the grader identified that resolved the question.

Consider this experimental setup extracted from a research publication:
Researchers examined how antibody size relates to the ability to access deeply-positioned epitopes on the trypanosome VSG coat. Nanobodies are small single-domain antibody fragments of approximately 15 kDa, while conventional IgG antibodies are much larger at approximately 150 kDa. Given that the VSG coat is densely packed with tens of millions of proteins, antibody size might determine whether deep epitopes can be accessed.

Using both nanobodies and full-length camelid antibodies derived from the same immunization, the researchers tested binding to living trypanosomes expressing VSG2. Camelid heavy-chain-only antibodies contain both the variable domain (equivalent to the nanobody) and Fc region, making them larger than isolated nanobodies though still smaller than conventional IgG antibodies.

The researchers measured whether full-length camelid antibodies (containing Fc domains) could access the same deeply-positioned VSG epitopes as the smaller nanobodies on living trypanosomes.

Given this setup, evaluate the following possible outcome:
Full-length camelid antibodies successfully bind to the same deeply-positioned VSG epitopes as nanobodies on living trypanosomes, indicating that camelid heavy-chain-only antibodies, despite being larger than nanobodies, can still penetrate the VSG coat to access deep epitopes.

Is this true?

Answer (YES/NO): YES